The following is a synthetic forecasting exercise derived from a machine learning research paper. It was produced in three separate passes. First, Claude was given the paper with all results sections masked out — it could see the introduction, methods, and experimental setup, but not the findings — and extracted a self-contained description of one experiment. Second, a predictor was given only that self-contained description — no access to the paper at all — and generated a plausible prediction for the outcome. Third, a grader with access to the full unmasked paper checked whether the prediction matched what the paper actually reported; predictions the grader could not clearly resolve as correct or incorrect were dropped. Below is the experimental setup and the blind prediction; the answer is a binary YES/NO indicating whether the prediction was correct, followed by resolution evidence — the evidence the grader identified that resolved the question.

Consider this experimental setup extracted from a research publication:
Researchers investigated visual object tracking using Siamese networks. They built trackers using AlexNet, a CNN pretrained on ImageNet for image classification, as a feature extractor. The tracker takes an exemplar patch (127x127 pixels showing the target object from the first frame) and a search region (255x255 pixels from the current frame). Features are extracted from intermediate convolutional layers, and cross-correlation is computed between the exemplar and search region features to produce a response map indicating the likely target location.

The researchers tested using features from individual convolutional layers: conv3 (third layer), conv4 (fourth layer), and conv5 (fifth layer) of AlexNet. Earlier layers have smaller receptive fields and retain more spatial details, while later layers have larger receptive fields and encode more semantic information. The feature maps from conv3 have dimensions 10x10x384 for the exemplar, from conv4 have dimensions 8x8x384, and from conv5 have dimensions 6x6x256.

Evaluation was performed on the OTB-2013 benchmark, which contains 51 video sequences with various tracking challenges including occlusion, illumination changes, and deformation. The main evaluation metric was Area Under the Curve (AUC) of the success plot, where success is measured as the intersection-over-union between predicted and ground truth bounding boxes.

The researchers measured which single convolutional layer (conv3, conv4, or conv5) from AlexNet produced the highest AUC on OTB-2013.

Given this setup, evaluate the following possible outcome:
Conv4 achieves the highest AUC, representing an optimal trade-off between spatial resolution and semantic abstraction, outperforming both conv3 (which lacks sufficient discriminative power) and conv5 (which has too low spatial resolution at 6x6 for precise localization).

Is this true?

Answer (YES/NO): YES